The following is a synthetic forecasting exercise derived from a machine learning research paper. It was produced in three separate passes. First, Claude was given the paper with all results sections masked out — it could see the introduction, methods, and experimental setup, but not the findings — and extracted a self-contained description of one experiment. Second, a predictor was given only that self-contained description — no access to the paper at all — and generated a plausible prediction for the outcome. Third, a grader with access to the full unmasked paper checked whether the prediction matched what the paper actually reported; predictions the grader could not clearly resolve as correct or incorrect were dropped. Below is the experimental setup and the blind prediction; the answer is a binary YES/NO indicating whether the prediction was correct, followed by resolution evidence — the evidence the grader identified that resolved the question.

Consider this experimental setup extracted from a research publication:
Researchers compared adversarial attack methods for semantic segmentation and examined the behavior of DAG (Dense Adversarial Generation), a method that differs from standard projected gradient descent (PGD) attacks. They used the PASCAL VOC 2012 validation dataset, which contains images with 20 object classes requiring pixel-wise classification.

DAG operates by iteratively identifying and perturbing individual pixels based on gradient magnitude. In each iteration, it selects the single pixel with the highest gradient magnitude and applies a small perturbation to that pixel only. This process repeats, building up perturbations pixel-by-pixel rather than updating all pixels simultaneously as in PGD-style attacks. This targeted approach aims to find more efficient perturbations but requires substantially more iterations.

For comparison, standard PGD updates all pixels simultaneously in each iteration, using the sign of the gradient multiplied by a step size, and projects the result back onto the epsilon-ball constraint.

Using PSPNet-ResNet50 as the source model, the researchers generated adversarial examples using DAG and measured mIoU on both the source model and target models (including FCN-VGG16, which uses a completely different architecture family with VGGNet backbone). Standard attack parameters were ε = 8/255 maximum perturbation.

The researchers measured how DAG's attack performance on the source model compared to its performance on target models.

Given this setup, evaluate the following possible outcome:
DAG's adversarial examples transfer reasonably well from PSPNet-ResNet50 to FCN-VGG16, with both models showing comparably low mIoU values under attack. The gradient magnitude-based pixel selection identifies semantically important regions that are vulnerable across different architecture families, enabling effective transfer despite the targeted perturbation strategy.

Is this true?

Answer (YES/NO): NO